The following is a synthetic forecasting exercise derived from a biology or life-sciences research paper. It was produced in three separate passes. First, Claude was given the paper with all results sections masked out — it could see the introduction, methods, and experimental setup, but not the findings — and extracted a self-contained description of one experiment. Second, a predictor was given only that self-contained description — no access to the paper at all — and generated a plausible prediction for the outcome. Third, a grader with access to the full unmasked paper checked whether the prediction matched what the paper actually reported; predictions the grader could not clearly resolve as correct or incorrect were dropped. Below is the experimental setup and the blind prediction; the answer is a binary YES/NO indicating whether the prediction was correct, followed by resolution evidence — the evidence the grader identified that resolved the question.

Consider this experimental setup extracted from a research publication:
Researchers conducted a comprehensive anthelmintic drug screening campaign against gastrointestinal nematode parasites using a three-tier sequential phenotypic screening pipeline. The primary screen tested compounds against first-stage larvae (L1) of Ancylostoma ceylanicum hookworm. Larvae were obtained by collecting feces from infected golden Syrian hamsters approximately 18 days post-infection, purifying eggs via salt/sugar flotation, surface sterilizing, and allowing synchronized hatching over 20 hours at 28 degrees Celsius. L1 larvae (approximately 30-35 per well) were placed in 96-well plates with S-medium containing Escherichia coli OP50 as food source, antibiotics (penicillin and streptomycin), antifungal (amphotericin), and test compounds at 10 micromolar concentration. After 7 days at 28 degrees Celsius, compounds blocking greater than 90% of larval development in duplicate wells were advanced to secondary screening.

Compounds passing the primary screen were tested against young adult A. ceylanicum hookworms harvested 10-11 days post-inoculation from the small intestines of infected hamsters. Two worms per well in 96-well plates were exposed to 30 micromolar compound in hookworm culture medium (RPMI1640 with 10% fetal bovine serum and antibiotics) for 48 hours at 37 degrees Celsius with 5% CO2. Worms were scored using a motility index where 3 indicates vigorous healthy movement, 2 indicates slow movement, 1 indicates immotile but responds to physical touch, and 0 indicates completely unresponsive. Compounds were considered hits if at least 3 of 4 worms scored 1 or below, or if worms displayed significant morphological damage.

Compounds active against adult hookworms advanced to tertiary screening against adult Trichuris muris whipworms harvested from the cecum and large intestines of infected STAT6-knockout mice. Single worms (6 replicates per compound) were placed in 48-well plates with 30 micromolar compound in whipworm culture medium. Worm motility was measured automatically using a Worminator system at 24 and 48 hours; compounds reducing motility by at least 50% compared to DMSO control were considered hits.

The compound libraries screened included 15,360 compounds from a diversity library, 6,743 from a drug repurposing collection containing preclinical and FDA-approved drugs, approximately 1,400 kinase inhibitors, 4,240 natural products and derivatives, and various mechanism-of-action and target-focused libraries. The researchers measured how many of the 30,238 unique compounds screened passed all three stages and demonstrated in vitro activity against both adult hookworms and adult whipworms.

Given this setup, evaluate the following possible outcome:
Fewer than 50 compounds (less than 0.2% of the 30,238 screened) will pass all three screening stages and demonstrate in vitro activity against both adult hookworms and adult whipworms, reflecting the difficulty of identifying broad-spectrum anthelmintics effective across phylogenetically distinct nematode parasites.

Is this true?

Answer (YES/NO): NO